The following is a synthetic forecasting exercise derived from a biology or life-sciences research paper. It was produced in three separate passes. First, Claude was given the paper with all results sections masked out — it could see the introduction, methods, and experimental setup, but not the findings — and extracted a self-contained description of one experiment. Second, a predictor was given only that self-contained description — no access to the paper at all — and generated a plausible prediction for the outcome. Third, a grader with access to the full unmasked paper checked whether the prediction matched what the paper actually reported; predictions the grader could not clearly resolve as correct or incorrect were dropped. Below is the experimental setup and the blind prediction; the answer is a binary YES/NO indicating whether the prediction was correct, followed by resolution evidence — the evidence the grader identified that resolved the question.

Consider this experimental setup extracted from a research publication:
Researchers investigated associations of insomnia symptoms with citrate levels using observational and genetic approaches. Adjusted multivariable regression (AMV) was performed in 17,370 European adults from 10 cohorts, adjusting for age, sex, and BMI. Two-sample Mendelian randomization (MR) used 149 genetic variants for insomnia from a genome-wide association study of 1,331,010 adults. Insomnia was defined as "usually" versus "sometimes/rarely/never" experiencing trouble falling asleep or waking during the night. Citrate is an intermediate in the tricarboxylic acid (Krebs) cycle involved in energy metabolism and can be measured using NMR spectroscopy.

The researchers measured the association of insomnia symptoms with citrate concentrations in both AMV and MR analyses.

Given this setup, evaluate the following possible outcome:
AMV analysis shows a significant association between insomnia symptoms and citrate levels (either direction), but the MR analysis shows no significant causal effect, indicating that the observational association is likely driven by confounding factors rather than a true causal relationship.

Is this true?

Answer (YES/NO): NO